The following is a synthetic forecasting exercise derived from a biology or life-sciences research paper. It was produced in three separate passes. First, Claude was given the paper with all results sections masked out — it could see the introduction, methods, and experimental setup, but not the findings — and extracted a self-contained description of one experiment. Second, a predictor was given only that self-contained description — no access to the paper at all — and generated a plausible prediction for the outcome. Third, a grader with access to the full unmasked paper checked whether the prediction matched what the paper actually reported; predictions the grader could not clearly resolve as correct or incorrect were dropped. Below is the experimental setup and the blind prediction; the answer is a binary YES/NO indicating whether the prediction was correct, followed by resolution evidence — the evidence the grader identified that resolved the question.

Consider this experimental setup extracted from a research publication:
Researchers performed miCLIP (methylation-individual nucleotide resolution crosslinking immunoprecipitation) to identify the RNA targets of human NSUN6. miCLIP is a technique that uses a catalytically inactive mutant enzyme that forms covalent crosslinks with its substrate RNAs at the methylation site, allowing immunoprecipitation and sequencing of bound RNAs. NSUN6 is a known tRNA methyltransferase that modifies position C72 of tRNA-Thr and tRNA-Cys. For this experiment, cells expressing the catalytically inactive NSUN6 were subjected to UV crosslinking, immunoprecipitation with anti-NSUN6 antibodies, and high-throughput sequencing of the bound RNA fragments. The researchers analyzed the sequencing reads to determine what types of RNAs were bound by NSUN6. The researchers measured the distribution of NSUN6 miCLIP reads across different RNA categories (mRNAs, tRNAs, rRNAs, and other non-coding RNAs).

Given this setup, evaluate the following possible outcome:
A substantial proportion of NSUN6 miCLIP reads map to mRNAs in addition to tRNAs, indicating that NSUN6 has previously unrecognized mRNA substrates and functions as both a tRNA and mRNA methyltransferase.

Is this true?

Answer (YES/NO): YES